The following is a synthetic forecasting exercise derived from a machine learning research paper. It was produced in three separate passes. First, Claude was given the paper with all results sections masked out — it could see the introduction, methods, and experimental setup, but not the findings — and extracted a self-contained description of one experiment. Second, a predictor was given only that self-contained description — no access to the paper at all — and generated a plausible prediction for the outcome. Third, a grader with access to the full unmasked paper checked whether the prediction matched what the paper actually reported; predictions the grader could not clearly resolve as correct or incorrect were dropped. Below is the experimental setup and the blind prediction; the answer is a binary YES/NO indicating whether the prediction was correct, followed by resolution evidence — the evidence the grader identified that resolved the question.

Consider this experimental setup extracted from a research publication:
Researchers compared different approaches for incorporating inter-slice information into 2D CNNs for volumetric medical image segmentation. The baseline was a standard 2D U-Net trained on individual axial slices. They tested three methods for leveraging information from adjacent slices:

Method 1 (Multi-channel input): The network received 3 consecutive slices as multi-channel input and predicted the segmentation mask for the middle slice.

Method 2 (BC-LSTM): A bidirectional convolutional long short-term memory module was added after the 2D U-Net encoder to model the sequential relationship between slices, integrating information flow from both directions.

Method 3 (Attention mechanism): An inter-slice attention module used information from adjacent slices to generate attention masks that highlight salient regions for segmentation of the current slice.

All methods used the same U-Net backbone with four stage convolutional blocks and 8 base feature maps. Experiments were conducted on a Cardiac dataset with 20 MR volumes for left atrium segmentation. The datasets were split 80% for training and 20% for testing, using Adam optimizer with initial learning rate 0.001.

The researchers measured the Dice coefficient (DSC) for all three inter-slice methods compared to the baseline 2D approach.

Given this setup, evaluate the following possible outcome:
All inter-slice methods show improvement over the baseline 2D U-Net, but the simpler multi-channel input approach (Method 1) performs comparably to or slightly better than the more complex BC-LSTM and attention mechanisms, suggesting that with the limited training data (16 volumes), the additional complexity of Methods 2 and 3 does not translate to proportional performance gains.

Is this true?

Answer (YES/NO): NO